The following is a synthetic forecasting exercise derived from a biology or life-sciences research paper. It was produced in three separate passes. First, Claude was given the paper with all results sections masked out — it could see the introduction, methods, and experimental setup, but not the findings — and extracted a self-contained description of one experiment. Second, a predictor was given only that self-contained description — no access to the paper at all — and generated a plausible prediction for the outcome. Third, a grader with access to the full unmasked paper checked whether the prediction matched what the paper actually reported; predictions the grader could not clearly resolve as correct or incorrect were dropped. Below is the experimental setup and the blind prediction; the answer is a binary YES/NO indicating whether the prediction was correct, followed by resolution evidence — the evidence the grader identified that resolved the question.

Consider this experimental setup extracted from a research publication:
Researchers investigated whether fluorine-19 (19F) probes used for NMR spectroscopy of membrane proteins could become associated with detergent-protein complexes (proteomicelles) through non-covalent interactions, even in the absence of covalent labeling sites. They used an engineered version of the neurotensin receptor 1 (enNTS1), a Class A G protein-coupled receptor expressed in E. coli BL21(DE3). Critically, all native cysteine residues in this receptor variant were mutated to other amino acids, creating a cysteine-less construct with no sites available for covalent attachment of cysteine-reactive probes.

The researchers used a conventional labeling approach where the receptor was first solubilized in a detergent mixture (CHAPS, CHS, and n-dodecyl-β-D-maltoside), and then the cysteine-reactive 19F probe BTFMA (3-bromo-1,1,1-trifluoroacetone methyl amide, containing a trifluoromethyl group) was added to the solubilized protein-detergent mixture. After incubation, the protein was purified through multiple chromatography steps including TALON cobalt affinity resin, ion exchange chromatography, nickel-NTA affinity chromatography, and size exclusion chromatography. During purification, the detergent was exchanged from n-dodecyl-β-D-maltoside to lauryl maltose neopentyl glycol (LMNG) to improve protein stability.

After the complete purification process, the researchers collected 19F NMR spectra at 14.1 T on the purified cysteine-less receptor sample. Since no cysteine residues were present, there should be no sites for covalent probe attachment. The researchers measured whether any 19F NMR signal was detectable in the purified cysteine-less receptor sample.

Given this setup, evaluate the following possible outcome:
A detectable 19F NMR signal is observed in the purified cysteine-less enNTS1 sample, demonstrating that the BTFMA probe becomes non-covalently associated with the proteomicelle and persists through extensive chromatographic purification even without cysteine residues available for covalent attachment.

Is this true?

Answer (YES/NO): YES